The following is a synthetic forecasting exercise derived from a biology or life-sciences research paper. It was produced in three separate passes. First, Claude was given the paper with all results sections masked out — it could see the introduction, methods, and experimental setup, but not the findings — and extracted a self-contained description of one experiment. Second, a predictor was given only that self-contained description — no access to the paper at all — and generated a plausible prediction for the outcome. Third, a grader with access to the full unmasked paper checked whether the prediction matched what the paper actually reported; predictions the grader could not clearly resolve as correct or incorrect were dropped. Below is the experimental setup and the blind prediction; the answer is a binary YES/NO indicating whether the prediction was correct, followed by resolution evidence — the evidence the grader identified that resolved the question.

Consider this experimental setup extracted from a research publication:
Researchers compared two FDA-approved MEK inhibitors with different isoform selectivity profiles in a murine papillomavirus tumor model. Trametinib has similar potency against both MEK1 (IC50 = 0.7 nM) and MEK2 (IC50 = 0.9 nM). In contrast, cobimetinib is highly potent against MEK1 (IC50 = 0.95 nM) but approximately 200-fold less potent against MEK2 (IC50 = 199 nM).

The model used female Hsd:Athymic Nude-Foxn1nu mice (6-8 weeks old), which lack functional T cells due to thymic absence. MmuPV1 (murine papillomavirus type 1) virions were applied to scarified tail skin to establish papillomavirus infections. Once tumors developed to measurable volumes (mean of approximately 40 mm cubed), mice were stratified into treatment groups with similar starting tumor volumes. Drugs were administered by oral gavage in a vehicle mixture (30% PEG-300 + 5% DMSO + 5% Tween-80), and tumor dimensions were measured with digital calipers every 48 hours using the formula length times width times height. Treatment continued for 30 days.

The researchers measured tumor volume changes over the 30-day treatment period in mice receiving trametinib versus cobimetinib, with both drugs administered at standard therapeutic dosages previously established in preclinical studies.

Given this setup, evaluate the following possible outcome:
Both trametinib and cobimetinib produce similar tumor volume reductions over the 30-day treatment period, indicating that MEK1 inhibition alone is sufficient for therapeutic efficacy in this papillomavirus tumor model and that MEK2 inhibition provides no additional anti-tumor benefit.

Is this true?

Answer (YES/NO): NO